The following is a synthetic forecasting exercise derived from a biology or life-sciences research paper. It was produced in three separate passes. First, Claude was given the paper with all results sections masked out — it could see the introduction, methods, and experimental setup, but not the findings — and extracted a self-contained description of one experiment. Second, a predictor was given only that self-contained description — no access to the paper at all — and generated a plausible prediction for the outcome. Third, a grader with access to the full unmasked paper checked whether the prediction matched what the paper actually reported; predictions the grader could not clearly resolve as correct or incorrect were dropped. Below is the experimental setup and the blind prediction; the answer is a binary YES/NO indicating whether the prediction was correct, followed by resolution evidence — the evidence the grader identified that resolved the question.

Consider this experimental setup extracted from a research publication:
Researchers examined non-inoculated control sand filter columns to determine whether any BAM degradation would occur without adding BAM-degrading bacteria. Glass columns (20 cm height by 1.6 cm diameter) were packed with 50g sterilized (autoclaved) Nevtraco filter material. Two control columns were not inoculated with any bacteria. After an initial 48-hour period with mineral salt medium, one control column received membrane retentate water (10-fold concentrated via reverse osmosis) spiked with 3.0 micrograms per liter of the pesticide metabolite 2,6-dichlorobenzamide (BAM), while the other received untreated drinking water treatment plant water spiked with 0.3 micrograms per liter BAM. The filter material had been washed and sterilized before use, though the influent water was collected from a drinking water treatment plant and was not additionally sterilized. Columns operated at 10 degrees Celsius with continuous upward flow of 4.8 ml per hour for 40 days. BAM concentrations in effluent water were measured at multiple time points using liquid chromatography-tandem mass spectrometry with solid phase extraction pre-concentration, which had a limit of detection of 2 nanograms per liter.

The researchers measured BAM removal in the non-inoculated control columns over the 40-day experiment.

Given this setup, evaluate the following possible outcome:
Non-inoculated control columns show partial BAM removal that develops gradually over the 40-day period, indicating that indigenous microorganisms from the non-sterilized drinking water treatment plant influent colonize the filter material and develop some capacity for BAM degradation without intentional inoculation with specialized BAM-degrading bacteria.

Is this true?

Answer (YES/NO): NO